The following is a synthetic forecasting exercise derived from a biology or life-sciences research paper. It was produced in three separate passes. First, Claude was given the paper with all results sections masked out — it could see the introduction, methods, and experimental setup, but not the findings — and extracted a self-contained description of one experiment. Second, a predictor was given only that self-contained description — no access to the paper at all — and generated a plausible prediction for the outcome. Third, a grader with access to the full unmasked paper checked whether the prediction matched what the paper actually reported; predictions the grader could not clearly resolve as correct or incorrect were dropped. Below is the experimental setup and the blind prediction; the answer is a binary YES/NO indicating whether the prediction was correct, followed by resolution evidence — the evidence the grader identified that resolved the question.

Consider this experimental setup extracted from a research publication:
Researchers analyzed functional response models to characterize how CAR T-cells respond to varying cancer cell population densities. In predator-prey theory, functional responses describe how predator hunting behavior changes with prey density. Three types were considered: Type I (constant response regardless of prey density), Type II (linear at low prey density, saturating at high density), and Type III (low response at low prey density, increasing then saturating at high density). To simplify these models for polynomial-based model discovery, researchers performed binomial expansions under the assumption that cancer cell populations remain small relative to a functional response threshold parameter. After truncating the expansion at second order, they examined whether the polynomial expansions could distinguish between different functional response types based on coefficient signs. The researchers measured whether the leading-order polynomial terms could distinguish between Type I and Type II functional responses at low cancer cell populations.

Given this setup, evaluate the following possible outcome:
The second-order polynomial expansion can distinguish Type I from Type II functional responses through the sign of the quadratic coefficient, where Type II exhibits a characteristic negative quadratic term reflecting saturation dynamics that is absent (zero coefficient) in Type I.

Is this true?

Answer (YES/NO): YES